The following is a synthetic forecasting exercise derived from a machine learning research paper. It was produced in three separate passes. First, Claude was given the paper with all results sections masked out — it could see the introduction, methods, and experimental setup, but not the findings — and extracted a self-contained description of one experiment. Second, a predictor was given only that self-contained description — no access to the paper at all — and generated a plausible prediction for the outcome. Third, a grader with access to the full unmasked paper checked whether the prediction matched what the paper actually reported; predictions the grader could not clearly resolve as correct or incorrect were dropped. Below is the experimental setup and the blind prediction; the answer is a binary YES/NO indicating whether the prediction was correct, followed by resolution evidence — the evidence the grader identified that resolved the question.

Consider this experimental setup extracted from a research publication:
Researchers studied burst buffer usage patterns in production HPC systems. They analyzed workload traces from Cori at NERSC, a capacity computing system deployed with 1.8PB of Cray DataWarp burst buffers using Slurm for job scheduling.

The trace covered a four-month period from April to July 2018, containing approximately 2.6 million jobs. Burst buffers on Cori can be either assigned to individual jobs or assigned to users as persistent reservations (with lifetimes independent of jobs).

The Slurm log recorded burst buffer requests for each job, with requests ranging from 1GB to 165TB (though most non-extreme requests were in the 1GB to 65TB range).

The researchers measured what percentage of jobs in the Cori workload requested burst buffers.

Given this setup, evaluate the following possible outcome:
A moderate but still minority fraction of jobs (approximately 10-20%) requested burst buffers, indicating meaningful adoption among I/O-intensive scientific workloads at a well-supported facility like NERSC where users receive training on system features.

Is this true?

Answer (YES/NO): NO